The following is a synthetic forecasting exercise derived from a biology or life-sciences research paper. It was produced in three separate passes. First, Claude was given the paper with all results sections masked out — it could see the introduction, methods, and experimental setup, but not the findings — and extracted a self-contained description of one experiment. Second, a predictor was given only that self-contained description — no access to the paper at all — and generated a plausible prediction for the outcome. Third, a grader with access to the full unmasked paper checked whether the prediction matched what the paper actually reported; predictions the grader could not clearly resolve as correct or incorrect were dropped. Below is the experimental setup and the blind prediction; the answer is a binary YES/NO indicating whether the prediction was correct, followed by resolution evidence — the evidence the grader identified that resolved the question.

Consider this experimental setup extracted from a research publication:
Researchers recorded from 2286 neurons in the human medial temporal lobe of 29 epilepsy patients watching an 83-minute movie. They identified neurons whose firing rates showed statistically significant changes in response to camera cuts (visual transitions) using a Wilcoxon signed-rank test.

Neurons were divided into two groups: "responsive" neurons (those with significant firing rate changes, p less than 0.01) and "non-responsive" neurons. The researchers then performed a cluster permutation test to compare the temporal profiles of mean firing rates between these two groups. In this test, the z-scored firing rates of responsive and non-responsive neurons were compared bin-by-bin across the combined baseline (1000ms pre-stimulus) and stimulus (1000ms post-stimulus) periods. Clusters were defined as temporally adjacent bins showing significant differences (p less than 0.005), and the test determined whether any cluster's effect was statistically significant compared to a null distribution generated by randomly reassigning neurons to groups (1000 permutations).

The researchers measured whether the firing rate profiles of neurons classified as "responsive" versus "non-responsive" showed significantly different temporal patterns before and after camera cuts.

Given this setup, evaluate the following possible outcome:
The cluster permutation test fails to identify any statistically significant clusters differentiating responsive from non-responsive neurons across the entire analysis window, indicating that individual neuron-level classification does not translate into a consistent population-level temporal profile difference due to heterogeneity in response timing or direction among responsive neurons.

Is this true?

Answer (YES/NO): NO